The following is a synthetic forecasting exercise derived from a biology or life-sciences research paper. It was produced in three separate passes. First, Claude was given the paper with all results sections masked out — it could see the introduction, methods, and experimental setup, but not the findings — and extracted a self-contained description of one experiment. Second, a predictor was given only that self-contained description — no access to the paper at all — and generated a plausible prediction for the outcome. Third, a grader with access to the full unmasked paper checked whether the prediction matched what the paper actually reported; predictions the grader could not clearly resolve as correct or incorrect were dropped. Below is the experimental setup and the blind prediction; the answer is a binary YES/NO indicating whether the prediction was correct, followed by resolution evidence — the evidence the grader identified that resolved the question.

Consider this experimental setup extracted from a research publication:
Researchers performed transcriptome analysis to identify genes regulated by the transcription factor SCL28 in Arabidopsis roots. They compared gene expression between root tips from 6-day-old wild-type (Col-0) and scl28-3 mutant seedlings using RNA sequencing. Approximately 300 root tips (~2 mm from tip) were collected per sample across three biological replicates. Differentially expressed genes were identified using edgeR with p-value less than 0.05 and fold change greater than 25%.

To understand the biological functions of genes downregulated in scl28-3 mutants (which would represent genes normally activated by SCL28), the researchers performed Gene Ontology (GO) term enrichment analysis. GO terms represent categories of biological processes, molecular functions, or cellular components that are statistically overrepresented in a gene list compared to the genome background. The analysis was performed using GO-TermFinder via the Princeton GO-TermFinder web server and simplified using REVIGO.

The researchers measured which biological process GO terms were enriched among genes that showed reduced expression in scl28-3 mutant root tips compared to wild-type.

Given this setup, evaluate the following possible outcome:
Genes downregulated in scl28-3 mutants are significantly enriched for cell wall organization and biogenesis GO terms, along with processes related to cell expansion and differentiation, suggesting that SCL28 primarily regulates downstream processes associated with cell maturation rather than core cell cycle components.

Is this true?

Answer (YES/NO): NO